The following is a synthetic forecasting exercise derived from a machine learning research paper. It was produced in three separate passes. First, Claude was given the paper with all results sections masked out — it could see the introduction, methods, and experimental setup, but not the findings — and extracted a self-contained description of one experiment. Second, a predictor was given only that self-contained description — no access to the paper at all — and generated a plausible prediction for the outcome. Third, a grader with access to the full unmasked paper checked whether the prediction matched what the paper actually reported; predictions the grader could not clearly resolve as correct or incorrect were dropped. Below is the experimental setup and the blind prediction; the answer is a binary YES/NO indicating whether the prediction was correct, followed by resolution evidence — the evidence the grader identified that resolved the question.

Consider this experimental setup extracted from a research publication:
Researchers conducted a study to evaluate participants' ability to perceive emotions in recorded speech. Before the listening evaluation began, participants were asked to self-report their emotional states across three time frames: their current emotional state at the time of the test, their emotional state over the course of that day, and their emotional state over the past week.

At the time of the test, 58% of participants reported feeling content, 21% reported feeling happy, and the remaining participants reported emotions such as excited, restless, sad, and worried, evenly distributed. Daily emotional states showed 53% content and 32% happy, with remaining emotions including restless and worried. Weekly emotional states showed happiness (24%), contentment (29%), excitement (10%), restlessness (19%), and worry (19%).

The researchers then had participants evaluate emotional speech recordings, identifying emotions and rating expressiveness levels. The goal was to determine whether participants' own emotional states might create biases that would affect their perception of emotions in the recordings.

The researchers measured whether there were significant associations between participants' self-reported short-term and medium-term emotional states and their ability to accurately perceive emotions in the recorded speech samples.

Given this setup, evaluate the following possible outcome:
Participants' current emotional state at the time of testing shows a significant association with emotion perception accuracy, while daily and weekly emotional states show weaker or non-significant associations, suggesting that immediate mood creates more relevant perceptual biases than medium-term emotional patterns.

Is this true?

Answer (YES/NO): NO